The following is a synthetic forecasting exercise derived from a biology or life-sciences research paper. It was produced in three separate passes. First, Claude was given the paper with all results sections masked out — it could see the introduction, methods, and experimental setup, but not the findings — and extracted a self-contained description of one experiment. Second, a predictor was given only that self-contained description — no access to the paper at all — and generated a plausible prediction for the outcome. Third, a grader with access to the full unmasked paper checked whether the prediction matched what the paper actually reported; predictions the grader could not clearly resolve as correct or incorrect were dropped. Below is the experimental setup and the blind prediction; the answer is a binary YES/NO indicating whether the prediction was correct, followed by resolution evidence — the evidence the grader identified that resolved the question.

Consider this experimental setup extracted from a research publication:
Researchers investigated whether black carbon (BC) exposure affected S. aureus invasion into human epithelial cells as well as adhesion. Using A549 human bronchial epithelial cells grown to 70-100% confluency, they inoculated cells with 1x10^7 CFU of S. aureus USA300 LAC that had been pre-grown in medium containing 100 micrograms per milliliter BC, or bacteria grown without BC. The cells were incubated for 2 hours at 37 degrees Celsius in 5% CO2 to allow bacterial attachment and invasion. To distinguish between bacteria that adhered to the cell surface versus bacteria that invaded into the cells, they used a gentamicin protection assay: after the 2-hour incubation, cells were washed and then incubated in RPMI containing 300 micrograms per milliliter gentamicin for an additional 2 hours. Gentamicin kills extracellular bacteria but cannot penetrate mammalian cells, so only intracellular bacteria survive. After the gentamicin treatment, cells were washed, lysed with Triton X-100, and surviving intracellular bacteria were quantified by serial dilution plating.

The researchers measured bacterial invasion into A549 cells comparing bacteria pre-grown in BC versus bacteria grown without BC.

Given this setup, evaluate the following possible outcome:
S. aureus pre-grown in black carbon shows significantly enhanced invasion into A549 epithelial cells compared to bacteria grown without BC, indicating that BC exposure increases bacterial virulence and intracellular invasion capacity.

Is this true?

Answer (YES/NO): YES